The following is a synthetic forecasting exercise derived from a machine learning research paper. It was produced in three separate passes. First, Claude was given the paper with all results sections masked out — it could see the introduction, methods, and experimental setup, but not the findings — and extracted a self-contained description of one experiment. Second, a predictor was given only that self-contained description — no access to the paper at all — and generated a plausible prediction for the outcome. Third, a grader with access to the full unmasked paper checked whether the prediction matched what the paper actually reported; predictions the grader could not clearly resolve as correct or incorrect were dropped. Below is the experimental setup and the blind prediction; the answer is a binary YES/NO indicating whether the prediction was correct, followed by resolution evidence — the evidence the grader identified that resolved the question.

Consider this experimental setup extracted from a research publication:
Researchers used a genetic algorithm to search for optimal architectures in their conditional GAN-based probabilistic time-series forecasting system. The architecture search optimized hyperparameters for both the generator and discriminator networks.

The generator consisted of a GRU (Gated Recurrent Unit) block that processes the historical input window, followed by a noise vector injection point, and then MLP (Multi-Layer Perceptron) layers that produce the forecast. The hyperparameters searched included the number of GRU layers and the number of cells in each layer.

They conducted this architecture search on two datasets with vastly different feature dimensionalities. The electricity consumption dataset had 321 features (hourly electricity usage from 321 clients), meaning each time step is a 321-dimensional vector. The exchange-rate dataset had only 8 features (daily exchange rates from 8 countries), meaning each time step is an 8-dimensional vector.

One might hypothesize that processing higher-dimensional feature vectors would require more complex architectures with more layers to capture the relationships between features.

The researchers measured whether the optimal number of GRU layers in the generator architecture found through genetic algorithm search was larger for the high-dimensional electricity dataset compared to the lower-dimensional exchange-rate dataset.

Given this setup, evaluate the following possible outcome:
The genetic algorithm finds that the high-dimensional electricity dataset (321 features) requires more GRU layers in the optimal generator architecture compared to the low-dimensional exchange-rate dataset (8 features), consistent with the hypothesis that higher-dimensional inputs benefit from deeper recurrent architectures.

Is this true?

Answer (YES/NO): NO